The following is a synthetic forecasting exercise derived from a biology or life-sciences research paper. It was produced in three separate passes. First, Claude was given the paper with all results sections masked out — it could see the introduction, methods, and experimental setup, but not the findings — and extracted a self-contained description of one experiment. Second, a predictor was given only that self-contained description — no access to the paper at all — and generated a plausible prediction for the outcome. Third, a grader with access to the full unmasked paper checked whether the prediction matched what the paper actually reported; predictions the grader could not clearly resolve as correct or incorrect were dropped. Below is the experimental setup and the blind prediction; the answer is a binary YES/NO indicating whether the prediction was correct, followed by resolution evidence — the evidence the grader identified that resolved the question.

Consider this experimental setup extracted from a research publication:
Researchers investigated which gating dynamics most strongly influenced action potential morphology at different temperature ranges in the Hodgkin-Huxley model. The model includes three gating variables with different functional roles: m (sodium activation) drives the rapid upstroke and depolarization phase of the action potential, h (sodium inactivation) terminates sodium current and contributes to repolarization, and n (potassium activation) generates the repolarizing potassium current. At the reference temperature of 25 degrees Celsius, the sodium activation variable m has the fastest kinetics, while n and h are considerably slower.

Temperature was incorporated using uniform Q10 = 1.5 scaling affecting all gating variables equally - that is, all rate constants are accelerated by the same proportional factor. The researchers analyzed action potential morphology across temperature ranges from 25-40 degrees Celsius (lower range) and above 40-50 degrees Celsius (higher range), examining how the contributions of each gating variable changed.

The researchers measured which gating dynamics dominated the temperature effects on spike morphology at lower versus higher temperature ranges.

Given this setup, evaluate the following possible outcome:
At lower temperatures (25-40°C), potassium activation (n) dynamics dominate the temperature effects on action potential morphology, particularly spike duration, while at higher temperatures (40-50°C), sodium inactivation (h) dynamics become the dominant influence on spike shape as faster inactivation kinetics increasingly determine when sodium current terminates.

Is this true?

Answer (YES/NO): NO